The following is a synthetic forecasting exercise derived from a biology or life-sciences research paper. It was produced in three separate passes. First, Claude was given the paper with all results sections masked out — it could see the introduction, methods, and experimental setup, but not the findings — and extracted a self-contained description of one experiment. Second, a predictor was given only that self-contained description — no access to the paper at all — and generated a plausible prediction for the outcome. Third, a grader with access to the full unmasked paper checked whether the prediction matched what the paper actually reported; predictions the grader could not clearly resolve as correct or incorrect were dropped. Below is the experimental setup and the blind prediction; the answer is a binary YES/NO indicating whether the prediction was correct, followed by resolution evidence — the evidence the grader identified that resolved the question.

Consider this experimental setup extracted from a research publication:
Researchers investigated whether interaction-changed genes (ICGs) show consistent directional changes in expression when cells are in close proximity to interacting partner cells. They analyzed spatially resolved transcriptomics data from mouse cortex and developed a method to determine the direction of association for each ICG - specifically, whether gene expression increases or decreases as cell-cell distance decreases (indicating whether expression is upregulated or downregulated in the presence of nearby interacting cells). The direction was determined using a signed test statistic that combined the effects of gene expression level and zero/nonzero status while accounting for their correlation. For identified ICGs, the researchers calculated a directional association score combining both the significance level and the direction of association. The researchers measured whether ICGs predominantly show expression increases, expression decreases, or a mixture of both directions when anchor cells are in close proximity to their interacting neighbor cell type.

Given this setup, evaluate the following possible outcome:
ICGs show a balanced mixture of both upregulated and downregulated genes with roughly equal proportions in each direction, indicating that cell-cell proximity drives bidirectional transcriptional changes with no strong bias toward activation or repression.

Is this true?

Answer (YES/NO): NO